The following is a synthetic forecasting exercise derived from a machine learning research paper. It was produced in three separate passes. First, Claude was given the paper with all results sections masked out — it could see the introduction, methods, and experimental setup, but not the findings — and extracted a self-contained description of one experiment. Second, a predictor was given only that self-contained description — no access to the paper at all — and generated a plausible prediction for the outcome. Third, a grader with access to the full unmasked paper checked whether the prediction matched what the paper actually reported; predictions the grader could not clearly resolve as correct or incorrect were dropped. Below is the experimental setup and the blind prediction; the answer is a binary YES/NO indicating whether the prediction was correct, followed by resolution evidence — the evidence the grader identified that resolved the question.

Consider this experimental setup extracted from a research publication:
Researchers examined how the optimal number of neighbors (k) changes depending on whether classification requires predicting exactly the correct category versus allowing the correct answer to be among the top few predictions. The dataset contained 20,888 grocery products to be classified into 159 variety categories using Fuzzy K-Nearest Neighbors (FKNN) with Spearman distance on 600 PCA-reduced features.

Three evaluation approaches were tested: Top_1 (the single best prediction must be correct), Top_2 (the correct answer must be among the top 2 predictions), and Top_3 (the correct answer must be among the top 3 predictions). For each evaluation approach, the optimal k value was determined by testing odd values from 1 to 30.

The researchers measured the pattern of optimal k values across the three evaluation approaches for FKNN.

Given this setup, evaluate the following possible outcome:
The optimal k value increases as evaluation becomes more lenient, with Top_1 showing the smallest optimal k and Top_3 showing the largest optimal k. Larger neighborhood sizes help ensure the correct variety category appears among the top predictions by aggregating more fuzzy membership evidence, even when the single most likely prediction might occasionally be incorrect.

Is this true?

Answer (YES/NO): YES